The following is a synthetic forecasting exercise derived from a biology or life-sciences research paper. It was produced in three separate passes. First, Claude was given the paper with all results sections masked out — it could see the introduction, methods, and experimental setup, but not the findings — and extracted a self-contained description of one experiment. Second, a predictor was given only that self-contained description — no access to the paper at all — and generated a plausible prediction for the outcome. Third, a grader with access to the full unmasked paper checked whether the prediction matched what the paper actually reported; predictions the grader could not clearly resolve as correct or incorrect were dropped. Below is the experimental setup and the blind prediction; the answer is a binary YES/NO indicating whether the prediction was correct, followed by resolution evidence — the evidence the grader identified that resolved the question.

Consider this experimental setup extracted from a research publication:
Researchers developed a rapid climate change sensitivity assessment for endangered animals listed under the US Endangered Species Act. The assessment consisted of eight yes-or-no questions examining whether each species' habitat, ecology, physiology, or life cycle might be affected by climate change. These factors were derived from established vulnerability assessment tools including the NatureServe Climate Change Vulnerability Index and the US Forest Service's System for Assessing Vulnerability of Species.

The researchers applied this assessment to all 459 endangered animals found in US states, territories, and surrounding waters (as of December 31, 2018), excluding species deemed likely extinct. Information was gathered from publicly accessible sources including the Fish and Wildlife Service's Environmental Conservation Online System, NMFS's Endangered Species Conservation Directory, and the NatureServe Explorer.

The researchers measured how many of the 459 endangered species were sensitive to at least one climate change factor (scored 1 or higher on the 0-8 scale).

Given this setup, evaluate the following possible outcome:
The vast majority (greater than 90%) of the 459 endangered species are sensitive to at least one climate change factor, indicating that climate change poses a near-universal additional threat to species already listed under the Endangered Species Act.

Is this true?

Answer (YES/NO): YES